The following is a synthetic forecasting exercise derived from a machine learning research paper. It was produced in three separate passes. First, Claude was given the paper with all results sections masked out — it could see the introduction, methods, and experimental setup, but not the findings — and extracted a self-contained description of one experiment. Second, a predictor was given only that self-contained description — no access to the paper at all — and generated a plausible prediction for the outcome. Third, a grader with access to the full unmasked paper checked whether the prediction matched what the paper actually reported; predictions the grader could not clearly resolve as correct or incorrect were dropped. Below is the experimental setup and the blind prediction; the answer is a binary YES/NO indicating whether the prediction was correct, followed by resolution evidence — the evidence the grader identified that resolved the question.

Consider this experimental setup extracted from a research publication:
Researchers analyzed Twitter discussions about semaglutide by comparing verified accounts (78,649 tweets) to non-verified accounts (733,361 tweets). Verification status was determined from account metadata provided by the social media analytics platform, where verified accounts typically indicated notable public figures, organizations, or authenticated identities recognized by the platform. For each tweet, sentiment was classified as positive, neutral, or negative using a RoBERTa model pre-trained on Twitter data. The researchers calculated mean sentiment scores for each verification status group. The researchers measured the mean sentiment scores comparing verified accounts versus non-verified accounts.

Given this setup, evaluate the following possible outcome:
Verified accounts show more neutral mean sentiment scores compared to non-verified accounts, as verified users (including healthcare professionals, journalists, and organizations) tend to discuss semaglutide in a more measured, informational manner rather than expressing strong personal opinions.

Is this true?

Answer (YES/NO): YES